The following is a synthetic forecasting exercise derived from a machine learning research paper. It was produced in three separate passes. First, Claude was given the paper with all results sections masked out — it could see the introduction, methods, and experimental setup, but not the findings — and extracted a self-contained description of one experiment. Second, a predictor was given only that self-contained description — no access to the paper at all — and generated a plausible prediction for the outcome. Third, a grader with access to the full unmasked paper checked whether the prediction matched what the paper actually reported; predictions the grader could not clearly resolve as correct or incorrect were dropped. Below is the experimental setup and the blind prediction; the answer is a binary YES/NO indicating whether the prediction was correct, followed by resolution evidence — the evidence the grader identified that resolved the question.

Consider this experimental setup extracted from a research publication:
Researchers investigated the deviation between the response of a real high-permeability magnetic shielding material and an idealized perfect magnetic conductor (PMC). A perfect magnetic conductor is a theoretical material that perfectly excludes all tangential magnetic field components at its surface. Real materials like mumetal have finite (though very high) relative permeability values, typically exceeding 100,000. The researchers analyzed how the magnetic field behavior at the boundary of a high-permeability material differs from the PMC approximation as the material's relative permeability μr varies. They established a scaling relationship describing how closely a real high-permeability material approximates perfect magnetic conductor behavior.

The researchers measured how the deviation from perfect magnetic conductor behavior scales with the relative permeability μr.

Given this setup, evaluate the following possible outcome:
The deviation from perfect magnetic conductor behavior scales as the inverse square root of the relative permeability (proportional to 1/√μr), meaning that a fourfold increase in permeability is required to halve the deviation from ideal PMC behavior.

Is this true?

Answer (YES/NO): NO